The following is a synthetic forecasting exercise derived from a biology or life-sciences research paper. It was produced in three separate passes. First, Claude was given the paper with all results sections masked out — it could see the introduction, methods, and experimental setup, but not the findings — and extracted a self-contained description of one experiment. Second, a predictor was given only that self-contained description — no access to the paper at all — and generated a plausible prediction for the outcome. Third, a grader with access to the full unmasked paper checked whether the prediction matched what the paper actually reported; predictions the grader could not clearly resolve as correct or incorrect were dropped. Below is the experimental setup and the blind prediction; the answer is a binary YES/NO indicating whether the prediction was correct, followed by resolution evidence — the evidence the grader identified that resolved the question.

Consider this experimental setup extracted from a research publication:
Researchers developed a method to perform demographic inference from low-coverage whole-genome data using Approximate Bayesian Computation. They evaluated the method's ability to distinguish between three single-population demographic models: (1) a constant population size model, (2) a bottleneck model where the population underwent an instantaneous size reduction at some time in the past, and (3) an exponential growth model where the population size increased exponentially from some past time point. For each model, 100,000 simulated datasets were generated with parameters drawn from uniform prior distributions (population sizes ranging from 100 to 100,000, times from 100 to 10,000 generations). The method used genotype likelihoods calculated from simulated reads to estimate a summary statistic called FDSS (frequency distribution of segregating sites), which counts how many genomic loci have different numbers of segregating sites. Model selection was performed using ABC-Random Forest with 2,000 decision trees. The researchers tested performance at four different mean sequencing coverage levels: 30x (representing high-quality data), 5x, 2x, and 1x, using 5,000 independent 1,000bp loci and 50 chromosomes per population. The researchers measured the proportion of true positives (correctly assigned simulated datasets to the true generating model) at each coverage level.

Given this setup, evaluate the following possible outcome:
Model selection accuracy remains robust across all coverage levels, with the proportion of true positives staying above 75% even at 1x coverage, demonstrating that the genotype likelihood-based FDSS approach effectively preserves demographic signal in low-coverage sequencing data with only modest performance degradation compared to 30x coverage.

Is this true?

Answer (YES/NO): YES